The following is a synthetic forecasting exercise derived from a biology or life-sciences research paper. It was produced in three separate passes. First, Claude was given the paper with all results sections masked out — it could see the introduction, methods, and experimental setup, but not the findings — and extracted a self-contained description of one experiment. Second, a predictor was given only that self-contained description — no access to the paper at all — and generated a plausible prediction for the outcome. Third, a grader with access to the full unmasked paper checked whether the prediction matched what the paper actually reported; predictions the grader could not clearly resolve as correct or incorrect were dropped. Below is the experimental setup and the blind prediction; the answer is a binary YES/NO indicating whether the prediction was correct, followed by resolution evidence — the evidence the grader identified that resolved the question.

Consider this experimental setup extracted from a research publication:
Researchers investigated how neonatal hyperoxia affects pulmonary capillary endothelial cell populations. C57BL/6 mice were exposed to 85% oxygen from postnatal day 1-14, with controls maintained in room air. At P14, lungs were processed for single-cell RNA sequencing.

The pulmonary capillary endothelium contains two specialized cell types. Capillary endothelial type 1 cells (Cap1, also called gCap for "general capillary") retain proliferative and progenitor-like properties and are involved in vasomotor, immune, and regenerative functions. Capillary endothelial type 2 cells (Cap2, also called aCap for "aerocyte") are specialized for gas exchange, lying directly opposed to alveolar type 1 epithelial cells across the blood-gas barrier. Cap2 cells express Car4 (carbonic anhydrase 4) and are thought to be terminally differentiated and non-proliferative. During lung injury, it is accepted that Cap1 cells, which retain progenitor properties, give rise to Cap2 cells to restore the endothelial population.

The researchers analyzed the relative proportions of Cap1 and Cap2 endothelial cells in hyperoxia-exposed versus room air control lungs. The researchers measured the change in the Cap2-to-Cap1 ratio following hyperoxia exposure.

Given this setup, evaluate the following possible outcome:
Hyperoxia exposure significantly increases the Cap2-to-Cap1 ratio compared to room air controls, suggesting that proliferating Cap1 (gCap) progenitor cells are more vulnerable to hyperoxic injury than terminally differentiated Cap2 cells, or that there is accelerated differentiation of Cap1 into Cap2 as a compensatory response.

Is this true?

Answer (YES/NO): YES